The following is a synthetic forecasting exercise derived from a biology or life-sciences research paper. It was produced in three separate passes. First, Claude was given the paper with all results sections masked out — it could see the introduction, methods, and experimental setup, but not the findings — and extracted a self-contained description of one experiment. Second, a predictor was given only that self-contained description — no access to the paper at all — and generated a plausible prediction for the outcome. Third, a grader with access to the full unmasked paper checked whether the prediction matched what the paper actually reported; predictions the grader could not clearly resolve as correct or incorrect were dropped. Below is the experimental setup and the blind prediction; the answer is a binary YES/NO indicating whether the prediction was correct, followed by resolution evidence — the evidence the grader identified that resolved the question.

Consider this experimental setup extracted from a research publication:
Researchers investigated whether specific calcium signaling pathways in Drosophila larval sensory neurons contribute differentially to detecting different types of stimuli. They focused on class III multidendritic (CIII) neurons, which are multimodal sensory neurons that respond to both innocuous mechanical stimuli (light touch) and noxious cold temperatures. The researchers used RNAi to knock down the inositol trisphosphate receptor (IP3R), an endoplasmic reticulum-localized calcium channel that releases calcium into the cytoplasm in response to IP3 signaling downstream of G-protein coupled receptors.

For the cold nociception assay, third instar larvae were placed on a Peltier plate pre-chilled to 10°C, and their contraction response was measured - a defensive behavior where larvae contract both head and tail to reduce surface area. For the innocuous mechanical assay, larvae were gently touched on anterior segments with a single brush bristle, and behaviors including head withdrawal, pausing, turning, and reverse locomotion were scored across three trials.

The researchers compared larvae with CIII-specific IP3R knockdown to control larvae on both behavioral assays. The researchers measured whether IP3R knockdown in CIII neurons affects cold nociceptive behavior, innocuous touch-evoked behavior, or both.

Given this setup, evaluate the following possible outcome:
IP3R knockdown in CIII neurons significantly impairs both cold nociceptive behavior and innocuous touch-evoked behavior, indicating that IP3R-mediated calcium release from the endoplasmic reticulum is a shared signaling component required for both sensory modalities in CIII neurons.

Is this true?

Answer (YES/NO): NO